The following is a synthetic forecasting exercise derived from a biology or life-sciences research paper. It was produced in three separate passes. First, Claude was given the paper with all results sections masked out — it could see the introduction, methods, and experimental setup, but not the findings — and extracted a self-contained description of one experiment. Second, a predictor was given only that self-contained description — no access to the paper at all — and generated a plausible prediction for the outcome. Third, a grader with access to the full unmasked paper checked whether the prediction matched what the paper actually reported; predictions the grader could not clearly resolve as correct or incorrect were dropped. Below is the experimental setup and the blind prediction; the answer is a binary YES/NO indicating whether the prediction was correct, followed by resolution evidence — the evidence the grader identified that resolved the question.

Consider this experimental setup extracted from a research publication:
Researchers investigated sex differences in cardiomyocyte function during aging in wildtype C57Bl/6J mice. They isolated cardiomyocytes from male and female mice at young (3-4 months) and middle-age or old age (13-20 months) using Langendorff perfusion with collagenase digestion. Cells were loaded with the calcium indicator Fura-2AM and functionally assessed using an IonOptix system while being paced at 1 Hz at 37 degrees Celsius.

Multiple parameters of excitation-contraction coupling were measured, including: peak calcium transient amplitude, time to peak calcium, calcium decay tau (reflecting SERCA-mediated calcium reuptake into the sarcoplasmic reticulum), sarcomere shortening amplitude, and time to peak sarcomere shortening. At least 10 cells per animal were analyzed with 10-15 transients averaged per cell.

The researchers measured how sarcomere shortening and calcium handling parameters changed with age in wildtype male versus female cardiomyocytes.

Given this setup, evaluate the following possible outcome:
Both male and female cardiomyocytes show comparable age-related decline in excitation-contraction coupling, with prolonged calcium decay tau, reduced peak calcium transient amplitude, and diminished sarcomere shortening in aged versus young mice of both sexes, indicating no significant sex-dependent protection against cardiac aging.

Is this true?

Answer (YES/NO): NO